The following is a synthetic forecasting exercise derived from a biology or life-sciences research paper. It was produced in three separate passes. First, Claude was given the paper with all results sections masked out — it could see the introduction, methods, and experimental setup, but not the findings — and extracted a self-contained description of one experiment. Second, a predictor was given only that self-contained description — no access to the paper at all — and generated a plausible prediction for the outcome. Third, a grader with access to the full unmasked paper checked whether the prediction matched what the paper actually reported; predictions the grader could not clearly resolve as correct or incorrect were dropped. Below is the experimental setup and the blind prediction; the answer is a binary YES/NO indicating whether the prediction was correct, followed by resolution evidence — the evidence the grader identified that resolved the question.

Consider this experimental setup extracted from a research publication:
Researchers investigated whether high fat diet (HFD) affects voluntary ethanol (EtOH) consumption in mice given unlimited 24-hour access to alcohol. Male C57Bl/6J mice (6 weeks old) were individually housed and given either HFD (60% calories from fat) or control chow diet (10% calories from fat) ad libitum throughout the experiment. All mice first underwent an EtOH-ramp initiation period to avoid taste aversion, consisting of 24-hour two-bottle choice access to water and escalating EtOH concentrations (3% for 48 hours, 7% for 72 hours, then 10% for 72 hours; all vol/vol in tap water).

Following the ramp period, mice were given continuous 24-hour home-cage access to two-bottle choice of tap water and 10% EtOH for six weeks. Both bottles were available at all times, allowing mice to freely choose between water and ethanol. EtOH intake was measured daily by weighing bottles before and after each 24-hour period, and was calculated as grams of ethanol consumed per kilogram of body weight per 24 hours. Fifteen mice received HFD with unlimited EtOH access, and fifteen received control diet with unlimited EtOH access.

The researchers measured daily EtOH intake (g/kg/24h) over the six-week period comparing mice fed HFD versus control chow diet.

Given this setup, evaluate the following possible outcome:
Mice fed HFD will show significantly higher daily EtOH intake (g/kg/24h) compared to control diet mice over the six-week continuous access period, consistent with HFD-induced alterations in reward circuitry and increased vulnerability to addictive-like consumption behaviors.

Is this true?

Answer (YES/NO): NO